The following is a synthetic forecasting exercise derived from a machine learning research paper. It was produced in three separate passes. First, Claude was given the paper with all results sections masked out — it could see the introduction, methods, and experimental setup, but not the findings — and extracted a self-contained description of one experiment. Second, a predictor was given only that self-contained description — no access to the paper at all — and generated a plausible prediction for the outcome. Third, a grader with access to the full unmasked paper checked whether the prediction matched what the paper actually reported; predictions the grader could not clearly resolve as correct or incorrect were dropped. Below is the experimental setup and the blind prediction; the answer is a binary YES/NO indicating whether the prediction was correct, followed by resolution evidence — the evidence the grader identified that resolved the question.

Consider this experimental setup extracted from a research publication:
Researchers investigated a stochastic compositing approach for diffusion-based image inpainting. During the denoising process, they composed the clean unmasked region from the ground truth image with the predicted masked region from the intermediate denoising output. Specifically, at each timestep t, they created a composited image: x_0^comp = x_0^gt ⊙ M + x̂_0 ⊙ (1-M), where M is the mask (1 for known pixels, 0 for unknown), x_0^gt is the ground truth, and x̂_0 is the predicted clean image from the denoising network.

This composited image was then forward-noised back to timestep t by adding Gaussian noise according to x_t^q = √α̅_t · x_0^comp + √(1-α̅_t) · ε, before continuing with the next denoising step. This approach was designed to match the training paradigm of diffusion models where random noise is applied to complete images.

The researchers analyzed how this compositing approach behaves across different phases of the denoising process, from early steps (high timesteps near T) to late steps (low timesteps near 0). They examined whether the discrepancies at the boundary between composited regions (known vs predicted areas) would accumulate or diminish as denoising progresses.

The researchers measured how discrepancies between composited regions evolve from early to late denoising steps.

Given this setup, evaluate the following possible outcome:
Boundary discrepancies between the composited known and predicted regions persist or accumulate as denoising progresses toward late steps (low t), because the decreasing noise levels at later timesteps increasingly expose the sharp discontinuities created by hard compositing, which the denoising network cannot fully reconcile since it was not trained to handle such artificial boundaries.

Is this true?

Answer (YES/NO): YES